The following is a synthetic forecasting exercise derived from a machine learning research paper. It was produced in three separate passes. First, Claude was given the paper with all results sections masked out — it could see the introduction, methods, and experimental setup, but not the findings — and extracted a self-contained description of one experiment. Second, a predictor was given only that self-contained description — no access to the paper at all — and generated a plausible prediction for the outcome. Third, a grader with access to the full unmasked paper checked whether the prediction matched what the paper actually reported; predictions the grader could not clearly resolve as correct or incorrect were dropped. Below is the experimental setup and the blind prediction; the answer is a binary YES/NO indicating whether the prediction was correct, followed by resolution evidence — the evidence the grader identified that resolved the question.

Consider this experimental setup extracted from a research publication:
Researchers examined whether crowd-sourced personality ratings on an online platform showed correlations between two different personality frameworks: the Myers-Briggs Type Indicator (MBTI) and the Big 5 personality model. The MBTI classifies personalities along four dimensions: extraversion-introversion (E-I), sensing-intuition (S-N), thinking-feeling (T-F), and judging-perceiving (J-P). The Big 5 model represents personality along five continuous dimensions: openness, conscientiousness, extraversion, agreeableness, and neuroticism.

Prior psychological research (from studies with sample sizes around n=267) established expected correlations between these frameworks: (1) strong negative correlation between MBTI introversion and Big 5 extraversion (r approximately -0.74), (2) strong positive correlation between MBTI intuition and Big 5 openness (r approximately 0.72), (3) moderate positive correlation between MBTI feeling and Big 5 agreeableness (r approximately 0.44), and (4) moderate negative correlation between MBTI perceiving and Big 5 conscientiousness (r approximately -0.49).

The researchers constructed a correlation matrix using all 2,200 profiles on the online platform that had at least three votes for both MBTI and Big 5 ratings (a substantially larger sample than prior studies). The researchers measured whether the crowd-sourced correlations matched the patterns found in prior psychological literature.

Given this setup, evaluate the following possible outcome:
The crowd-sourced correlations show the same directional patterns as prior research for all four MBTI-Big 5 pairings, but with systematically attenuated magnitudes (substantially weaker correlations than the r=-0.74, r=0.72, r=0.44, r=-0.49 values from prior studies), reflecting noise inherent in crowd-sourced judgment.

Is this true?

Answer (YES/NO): NO